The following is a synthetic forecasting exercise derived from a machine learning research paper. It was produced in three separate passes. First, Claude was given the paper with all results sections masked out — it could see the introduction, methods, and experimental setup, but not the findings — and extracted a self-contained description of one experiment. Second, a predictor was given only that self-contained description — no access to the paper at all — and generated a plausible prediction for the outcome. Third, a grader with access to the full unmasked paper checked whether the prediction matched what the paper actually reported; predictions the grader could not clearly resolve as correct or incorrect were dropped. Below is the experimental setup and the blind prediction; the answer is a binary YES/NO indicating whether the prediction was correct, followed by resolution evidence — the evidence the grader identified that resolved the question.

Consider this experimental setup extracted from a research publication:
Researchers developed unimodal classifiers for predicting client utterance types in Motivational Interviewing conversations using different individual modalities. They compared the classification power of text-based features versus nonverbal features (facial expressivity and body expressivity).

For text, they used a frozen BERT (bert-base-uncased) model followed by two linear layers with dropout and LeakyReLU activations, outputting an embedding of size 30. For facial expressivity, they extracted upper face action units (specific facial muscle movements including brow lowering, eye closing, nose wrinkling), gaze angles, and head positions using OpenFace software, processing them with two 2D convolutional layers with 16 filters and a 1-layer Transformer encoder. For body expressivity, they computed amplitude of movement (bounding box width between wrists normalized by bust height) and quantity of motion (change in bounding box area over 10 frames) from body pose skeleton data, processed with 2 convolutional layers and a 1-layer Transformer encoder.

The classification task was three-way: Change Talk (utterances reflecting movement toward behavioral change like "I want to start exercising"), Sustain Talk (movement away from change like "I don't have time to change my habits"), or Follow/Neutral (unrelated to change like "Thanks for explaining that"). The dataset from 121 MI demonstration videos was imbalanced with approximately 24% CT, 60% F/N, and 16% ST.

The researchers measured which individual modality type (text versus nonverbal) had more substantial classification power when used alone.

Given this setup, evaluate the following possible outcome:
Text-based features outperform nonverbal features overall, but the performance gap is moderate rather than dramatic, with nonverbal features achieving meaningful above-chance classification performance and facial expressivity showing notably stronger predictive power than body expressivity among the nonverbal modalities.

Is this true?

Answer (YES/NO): NO